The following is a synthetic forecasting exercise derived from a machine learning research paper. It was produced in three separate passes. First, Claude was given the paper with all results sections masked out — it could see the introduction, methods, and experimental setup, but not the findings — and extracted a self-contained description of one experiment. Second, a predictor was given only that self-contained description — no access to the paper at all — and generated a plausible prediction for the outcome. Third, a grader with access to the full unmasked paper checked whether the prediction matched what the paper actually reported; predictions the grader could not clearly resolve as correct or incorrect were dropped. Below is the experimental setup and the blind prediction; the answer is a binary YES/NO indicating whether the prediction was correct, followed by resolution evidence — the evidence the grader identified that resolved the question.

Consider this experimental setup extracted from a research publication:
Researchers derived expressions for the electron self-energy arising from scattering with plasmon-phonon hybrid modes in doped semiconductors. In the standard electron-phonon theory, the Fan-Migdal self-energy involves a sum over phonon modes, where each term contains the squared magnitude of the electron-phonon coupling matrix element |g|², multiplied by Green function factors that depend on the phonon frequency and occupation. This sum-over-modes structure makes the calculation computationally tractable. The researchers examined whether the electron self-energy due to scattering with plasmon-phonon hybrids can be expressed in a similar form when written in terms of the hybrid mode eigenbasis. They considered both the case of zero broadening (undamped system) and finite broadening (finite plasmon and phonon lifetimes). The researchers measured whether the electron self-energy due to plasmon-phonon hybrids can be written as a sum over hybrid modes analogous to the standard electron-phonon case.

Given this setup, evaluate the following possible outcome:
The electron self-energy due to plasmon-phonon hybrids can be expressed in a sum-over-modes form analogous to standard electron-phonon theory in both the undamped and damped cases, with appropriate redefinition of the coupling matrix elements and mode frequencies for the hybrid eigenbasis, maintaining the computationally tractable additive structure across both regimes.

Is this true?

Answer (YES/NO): YES